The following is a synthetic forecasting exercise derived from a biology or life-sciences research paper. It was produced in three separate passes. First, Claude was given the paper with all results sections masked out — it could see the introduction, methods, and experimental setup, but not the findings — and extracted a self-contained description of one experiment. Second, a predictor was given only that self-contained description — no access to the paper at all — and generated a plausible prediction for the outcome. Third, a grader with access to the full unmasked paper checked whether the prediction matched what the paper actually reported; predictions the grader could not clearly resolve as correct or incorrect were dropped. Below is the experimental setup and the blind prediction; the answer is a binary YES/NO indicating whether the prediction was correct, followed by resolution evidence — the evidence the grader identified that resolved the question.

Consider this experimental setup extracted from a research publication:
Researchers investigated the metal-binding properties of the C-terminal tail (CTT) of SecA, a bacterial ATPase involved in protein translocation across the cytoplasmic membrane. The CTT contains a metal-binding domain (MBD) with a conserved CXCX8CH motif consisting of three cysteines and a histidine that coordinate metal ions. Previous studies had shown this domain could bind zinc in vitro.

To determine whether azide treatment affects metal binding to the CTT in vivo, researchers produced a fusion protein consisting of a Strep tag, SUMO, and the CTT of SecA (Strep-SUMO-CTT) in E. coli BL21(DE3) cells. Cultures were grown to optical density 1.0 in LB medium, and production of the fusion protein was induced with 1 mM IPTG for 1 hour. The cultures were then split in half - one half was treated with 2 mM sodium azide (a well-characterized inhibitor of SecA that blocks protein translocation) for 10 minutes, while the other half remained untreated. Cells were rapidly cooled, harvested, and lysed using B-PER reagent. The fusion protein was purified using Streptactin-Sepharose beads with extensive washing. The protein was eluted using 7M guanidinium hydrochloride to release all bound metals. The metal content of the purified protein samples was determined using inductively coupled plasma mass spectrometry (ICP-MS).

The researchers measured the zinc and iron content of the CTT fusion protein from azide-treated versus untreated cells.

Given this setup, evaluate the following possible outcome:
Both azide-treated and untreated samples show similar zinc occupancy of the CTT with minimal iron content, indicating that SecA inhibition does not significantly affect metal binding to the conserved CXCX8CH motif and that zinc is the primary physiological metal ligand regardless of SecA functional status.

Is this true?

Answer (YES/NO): NO